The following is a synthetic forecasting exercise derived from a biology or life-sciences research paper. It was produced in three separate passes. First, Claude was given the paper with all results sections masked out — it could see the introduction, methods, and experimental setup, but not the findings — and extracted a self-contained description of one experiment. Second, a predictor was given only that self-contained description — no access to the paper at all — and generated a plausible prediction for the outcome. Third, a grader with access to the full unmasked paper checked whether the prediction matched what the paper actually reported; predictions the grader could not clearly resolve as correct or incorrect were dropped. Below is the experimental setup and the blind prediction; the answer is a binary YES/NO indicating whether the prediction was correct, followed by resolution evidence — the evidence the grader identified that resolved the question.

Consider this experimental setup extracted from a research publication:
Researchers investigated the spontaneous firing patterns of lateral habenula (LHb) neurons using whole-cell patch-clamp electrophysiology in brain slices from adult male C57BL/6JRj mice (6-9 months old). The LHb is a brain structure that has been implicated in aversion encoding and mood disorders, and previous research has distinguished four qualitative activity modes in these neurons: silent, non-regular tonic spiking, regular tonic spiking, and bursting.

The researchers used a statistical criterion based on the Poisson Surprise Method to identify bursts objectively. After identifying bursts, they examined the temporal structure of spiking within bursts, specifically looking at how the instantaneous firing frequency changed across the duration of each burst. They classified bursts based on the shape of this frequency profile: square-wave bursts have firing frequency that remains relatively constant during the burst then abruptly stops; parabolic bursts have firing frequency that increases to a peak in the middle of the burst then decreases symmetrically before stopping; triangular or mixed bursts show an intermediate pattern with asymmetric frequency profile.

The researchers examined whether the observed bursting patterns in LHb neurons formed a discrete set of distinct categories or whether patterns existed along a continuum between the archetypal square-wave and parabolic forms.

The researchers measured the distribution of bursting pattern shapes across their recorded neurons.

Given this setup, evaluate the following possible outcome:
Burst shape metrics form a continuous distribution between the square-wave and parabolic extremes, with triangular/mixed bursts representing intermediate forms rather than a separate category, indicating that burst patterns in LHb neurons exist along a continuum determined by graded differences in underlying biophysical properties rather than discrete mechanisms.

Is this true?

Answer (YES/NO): YES